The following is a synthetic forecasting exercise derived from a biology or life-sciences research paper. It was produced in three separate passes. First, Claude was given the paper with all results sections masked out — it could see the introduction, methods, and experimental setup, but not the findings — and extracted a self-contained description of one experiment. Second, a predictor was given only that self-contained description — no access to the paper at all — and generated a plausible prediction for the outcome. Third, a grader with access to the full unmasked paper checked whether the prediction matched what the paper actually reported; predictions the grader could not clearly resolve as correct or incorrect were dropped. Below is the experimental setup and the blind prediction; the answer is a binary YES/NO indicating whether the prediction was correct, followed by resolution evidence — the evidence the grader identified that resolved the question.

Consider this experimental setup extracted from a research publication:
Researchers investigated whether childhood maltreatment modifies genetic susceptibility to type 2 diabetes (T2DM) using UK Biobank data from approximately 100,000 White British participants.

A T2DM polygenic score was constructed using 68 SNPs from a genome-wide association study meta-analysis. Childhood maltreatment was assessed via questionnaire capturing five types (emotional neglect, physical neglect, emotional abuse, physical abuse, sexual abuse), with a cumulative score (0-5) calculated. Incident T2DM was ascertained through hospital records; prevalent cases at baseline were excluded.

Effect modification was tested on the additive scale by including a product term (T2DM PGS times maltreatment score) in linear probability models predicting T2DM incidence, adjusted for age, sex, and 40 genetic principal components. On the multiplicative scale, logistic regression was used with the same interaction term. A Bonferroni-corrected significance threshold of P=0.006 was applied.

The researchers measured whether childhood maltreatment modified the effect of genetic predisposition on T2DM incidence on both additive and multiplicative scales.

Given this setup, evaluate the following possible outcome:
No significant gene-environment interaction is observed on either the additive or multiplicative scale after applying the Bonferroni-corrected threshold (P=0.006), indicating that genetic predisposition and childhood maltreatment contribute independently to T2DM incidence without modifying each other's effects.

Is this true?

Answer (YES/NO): YES